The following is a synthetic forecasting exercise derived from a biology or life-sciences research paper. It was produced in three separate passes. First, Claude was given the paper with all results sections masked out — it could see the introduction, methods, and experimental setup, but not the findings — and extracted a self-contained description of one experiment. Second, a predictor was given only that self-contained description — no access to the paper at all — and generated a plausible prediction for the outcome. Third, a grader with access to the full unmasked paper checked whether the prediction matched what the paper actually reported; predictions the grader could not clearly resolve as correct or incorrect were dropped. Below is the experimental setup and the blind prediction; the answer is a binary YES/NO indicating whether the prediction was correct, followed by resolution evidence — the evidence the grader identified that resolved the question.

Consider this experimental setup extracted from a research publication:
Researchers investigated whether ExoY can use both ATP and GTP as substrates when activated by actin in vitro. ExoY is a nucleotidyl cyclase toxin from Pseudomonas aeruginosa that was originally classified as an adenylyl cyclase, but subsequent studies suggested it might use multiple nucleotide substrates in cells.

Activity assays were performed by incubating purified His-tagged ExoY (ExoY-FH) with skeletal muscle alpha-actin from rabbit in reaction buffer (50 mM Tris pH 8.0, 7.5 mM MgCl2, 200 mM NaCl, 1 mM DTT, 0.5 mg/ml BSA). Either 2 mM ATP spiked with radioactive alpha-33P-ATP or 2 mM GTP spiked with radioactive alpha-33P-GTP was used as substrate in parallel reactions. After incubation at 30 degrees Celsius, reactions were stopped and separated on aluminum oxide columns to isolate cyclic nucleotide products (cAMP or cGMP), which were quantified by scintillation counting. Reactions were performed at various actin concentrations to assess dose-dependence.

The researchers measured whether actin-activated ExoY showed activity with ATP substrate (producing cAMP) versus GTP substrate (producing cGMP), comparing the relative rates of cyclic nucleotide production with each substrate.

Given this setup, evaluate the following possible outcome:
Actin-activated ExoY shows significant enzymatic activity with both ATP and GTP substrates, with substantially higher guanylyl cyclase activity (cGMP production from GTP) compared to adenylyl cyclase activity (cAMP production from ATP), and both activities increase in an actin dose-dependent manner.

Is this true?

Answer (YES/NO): YES